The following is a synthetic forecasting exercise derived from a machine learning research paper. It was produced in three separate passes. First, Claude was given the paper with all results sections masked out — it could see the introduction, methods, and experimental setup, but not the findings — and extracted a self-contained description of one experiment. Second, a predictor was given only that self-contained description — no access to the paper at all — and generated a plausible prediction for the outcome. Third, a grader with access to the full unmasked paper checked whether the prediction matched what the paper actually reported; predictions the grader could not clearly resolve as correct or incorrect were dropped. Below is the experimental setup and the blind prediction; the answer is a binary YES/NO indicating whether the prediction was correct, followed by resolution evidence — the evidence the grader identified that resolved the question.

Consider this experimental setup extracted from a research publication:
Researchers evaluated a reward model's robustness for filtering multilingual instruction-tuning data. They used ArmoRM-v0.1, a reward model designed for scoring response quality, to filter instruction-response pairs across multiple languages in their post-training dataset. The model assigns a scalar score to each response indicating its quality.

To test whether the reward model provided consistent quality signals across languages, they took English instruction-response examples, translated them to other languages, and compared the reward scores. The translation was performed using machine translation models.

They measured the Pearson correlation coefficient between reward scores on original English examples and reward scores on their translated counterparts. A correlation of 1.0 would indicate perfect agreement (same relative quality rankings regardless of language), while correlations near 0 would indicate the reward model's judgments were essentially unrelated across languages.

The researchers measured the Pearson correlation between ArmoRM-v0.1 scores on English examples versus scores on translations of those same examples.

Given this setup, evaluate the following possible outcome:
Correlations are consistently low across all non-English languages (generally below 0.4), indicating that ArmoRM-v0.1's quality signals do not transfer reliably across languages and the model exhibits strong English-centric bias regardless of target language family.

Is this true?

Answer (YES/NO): NO